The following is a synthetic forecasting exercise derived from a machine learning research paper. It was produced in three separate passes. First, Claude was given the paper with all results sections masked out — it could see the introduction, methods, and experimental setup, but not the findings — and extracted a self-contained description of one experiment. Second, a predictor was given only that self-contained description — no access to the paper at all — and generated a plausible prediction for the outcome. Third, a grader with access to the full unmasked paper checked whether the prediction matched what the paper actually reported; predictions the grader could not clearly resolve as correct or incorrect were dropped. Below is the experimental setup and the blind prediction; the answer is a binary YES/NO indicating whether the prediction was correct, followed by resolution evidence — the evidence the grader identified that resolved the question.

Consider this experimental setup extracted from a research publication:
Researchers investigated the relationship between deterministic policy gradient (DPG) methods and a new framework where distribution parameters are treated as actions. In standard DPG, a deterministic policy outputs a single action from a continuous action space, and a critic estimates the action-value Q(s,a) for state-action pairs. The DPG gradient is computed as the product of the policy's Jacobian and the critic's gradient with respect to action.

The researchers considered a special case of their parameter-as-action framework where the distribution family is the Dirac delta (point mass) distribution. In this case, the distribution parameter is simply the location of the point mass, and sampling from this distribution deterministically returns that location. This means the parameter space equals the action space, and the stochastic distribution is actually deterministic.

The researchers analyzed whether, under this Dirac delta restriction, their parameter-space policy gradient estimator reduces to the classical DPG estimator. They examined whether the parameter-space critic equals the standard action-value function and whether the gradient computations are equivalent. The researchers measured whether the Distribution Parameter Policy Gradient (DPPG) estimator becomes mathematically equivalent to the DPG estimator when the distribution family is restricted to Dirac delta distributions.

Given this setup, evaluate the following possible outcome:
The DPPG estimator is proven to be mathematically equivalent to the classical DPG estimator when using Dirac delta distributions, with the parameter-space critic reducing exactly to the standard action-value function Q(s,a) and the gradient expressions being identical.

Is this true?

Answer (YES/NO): YES